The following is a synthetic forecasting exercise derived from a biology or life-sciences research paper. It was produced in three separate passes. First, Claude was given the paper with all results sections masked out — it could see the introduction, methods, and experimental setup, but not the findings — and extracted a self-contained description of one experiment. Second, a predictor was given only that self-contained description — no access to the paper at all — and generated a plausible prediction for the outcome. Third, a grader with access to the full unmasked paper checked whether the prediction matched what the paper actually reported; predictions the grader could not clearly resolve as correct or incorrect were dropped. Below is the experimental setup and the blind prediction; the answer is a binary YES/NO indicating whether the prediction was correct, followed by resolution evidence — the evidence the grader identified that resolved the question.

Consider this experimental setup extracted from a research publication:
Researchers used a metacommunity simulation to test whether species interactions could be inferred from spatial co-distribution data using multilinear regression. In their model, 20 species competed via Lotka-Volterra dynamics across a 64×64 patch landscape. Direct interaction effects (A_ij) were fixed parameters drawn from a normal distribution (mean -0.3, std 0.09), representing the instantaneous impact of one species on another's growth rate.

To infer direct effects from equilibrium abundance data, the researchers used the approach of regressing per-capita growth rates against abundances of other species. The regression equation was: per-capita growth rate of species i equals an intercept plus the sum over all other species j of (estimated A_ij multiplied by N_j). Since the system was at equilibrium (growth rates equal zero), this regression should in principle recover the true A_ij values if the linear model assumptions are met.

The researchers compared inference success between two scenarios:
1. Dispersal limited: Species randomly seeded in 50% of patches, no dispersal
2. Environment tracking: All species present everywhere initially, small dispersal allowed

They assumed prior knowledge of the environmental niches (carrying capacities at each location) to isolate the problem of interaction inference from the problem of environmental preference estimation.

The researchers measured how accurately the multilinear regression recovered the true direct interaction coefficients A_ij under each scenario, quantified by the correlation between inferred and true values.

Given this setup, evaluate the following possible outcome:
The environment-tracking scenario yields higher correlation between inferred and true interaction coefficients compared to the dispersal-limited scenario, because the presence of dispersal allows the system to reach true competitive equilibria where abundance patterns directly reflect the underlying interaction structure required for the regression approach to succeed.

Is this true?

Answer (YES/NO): NO